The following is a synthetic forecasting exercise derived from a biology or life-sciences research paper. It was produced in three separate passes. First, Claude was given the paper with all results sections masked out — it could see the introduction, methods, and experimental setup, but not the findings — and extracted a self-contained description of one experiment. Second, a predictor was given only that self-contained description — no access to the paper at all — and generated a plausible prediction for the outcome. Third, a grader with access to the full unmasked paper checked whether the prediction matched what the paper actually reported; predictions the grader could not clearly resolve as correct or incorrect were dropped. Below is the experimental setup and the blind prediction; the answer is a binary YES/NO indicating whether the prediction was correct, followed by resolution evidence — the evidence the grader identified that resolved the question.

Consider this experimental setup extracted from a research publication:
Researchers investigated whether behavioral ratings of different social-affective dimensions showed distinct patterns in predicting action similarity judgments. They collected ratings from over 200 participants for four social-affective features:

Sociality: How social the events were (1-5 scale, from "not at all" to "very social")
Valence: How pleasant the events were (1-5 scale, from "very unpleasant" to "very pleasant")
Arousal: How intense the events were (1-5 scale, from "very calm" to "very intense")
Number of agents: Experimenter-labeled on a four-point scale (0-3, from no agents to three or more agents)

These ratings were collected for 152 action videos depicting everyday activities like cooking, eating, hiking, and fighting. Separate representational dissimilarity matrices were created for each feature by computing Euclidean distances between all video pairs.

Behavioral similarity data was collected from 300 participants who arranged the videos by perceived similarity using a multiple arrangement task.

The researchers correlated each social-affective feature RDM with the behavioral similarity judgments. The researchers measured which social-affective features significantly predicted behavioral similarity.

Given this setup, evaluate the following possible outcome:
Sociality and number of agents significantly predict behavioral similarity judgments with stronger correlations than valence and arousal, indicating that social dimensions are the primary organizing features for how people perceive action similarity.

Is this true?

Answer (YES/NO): NO